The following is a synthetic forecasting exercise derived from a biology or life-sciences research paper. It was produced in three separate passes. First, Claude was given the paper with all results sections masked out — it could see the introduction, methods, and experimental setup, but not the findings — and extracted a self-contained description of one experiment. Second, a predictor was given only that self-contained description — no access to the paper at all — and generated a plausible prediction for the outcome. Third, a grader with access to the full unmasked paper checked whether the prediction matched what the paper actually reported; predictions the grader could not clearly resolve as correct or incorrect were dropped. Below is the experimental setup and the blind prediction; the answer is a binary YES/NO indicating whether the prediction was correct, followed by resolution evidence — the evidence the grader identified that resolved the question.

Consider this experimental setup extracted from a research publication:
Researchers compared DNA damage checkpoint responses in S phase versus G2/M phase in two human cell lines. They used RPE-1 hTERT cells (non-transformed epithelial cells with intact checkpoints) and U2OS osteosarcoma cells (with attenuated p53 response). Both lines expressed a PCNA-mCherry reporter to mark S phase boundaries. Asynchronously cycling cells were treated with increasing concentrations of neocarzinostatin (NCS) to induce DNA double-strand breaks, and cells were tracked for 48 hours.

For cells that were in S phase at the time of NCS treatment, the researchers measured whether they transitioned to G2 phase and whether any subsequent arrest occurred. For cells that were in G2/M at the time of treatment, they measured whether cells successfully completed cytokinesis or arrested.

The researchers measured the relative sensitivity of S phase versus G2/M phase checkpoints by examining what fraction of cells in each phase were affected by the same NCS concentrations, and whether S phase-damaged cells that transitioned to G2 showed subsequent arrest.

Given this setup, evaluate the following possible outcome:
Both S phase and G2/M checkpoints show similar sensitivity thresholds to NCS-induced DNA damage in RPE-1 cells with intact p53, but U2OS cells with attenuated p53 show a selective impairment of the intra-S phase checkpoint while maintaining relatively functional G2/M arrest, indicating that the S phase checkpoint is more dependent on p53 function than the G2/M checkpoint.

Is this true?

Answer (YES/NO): NO